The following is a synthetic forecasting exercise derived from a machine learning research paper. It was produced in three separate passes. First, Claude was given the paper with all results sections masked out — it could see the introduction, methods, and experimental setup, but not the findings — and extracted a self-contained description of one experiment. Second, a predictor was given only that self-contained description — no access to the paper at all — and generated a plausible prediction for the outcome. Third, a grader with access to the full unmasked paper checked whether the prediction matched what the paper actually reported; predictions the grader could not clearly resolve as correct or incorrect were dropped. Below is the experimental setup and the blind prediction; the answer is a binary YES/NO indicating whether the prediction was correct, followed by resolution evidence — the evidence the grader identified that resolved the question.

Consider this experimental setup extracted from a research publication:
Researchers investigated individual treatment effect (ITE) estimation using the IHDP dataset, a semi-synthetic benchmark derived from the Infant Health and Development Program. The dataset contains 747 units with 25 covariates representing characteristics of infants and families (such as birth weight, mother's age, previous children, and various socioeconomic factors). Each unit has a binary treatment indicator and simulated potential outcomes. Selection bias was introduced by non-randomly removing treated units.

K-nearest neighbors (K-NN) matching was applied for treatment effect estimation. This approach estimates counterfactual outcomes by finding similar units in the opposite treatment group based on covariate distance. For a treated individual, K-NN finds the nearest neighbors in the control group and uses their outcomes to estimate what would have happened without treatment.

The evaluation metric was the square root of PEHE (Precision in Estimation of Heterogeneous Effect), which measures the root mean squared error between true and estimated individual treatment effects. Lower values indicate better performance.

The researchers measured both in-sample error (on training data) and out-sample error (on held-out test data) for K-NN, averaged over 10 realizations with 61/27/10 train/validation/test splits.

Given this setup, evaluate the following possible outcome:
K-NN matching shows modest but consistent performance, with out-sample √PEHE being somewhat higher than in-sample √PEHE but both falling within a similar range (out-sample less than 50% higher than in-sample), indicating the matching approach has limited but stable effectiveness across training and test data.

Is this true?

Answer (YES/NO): NO